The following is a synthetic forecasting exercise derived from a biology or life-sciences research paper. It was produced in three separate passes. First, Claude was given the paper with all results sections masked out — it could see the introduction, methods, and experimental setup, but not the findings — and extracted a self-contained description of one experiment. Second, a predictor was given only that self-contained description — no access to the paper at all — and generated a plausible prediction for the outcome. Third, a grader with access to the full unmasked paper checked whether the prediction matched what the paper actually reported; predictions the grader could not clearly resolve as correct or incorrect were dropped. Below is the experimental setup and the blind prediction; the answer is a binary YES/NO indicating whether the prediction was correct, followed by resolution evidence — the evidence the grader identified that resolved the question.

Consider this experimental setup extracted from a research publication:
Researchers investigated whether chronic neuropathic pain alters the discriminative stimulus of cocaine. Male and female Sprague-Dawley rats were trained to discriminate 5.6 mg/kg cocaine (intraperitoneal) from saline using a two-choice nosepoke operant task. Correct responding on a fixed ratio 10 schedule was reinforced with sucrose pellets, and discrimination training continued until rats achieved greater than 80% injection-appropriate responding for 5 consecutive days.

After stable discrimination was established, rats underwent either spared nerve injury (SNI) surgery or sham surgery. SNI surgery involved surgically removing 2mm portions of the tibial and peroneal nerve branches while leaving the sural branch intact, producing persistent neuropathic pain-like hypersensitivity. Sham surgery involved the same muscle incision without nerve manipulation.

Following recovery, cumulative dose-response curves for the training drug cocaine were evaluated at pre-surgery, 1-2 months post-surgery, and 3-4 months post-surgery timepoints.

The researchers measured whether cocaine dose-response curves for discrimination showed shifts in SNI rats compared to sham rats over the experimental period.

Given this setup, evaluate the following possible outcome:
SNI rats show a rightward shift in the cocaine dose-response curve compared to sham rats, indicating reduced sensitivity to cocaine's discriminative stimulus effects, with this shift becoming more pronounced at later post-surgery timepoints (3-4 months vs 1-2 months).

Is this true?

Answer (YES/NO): NO